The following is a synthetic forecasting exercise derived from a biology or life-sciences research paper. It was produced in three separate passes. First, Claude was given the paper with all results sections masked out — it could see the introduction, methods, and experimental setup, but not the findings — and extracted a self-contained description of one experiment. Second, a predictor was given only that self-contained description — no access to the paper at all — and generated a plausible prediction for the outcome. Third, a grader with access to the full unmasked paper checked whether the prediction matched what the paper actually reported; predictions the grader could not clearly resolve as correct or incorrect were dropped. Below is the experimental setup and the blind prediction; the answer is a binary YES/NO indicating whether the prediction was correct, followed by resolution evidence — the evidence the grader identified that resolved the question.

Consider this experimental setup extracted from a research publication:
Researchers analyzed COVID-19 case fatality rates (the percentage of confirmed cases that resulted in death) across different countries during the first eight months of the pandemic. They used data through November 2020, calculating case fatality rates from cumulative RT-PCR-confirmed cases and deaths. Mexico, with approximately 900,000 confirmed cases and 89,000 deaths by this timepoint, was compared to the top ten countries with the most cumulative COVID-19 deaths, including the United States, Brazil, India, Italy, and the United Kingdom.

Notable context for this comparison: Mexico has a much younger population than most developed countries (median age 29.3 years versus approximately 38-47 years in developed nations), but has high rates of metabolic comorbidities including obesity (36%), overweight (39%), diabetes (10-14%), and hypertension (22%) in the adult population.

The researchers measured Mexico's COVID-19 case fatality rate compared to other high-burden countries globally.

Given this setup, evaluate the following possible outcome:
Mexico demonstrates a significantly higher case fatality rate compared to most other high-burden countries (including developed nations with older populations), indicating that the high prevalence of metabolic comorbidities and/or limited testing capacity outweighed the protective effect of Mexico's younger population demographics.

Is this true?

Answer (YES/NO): YES